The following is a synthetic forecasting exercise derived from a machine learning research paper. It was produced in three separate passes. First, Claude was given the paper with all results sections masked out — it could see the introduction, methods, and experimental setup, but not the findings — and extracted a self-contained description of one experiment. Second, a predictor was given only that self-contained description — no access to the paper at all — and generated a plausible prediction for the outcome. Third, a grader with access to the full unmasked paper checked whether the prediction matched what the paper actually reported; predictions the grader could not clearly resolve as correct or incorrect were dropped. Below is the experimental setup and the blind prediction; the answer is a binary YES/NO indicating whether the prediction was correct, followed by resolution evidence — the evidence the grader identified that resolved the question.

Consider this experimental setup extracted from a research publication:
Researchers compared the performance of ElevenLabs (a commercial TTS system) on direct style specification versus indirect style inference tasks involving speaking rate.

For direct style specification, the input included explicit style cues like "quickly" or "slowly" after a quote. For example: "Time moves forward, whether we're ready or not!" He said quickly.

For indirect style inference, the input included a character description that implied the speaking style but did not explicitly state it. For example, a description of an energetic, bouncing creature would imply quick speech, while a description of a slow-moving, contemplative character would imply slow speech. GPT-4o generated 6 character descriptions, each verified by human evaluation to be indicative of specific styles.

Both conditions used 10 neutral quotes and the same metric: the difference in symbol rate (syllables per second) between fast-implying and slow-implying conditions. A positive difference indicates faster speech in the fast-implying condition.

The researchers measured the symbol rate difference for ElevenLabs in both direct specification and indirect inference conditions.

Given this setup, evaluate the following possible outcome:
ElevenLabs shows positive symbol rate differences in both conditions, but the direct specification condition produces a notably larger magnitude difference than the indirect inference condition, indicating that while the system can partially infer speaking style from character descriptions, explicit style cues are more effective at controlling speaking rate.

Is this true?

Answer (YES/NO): NO